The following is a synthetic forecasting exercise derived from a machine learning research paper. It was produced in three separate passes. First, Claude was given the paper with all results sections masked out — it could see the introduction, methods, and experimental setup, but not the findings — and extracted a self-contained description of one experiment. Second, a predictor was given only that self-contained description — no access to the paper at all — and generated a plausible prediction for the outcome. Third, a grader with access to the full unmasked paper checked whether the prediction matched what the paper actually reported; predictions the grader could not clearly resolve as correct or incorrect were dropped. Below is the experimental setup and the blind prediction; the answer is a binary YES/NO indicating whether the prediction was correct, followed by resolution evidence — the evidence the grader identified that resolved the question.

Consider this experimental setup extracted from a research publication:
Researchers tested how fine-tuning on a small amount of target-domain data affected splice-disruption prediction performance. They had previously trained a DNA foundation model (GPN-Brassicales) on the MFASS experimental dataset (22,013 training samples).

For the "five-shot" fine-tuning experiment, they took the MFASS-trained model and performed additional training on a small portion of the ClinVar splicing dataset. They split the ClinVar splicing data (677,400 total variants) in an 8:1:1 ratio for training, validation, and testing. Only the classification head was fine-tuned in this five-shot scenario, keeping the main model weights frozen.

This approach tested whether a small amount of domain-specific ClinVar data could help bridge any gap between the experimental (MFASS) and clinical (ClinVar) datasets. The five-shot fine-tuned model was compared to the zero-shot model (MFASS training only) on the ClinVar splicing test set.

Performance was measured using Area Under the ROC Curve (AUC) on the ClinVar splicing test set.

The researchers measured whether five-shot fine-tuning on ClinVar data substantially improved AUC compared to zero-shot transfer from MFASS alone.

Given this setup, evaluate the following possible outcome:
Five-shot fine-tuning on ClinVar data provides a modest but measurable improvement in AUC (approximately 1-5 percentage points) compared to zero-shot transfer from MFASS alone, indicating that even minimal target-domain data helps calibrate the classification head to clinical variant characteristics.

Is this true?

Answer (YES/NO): NO